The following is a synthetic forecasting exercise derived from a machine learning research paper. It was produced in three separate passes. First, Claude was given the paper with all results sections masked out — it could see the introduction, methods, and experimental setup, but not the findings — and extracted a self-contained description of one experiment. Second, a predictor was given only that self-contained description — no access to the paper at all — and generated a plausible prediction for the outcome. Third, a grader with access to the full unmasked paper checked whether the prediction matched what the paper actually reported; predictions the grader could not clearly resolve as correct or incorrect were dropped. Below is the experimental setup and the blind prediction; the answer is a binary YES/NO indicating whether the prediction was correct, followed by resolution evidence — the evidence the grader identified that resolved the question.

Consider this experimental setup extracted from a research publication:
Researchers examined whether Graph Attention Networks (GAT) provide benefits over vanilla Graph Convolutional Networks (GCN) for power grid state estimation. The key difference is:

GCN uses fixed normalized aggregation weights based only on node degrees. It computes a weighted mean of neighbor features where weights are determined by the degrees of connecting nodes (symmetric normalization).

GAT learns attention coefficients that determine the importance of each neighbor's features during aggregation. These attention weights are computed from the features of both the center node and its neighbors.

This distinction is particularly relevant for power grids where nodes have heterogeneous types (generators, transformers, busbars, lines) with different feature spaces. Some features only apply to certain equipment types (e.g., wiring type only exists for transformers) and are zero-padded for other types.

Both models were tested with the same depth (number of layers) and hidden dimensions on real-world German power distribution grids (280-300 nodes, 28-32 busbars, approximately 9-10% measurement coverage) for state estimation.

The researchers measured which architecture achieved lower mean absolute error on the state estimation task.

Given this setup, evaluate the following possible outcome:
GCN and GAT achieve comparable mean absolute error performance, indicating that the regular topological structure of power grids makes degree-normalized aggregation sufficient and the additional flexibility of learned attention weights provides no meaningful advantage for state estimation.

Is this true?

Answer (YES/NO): NO